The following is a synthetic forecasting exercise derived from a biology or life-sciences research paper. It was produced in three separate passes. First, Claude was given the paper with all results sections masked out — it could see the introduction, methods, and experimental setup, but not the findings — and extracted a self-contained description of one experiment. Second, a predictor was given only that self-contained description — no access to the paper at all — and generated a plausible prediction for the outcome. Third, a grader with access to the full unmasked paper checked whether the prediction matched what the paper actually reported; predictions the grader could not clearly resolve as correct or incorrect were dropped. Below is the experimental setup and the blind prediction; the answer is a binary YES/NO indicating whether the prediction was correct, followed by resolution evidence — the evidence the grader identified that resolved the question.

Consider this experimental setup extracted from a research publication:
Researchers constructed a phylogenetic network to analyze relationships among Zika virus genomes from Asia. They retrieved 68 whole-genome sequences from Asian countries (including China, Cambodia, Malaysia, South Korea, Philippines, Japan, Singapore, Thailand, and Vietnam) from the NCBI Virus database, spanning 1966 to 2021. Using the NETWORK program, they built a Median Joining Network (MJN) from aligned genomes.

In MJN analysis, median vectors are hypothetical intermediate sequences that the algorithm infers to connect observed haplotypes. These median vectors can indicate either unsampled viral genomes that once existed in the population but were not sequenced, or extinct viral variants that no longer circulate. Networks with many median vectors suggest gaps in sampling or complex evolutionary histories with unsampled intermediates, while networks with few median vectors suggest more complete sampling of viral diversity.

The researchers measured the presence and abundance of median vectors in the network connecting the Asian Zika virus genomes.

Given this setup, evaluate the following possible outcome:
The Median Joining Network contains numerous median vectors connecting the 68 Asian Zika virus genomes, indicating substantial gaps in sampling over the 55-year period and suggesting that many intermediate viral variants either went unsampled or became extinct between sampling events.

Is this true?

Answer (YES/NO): YES